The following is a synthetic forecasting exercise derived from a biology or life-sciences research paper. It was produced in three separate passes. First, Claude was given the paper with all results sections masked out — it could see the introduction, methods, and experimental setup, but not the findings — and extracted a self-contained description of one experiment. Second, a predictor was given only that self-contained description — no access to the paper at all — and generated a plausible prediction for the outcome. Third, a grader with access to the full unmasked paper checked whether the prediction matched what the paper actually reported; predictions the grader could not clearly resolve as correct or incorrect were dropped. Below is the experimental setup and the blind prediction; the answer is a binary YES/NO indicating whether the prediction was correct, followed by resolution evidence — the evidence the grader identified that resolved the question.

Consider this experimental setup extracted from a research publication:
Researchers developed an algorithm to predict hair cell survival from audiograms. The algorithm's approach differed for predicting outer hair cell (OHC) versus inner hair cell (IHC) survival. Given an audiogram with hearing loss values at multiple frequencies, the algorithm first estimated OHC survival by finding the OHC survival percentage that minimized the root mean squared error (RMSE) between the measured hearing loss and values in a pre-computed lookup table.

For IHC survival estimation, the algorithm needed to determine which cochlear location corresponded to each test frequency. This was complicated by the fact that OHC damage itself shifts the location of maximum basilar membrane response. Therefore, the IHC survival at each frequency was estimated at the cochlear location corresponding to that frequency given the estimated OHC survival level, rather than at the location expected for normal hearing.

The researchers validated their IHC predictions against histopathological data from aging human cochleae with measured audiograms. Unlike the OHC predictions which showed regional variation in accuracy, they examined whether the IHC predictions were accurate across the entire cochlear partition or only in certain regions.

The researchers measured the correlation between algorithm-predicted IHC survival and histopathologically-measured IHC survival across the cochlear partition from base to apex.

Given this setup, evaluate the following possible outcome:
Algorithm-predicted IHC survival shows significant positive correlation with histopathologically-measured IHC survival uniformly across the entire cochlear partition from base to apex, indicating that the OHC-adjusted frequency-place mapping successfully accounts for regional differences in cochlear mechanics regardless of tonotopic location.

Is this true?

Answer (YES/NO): YES